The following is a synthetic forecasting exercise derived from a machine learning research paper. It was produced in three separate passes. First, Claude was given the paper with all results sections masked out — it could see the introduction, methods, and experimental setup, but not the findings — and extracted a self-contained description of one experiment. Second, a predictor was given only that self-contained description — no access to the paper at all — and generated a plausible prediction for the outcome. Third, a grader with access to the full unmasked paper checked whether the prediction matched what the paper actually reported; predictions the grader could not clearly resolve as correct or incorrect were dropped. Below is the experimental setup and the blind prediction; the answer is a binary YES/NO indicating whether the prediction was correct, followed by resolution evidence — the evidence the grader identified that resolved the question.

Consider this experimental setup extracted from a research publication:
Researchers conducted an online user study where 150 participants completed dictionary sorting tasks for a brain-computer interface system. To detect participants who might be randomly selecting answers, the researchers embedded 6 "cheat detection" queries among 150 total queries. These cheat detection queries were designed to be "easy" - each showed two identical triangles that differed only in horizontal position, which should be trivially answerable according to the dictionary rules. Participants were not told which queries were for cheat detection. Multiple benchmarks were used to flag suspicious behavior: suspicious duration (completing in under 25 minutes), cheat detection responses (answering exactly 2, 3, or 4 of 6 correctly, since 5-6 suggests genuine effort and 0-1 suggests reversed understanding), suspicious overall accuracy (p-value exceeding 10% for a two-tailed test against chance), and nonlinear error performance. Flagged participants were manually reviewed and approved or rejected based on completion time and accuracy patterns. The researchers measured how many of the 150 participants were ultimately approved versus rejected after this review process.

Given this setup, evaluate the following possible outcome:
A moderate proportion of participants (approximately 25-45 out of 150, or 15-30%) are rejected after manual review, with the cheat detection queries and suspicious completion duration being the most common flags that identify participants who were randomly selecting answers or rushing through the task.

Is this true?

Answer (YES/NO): NO